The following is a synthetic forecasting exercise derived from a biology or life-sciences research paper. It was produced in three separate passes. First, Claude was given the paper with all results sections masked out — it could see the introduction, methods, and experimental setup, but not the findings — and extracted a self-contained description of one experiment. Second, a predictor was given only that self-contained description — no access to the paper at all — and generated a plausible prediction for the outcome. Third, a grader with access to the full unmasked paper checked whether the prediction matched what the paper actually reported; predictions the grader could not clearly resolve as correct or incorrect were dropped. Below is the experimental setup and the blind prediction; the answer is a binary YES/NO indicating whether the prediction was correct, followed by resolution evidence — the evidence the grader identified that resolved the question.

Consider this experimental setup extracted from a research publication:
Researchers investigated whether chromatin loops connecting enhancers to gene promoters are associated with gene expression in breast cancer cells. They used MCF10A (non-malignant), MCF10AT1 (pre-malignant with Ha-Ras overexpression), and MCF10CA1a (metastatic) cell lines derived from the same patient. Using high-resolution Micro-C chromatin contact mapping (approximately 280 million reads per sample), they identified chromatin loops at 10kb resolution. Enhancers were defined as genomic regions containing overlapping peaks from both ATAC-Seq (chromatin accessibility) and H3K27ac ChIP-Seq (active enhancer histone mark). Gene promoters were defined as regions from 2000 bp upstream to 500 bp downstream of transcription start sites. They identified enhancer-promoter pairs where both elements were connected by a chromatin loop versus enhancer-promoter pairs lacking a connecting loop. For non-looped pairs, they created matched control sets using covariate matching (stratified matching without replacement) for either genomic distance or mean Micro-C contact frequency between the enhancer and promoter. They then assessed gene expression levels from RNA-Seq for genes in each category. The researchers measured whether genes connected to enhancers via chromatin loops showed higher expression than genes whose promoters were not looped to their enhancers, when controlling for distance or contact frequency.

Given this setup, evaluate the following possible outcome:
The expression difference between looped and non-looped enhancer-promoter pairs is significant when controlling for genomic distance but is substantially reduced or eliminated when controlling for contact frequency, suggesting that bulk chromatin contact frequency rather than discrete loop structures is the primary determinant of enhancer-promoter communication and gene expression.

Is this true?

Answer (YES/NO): YES